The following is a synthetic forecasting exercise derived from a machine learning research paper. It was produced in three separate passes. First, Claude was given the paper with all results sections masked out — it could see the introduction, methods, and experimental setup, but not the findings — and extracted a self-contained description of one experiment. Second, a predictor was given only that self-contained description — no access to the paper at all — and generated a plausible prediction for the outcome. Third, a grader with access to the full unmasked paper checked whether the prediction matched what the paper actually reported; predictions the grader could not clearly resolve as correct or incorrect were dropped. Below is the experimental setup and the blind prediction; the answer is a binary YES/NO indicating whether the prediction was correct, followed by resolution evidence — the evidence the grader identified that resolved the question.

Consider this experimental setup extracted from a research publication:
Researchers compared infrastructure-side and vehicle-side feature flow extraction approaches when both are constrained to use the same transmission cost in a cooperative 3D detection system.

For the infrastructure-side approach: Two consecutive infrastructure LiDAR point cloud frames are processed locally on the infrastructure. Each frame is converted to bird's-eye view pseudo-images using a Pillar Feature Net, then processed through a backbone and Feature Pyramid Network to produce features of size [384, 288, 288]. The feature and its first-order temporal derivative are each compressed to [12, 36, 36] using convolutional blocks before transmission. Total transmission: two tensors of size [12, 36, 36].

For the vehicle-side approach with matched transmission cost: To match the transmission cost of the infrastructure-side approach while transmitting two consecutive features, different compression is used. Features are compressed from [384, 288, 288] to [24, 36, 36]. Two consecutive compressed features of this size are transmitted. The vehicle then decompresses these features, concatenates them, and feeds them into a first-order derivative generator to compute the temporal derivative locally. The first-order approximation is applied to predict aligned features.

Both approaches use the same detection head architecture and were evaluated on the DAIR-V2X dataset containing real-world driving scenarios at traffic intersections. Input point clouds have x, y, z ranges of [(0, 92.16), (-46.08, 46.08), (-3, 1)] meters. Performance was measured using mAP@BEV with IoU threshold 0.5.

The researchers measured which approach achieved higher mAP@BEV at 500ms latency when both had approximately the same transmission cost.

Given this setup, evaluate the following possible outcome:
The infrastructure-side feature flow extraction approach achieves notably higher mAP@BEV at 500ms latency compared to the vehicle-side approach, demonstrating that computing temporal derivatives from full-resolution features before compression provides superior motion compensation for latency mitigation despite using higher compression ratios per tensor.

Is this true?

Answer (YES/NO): YES